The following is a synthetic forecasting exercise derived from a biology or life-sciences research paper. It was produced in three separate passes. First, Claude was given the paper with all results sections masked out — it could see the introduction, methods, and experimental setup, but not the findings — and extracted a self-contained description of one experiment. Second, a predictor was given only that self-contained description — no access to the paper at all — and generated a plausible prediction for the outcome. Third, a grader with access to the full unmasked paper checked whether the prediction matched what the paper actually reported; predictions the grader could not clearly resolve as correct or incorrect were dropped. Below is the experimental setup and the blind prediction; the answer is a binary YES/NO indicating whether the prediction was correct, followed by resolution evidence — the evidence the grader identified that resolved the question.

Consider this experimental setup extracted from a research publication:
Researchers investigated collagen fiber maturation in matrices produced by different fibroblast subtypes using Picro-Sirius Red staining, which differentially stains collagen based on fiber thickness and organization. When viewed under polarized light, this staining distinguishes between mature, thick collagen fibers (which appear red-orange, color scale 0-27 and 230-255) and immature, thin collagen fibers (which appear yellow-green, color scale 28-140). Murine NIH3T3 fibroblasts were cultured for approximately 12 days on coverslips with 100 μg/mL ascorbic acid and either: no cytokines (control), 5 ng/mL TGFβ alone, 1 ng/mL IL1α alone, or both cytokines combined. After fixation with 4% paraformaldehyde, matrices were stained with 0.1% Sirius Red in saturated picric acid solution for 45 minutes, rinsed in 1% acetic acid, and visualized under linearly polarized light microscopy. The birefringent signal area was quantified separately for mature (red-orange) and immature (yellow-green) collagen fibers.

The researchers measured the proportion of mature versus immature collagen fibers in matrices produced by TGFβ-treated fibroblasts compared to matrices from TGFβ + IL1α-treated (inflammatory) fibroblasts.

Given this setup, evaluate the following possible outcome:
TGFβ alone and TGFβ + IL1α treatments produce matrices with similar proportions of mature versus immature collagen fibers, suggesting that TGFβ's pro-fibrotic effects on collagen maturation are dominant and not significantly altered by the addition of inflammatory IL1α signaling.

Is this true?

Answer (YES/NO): YES